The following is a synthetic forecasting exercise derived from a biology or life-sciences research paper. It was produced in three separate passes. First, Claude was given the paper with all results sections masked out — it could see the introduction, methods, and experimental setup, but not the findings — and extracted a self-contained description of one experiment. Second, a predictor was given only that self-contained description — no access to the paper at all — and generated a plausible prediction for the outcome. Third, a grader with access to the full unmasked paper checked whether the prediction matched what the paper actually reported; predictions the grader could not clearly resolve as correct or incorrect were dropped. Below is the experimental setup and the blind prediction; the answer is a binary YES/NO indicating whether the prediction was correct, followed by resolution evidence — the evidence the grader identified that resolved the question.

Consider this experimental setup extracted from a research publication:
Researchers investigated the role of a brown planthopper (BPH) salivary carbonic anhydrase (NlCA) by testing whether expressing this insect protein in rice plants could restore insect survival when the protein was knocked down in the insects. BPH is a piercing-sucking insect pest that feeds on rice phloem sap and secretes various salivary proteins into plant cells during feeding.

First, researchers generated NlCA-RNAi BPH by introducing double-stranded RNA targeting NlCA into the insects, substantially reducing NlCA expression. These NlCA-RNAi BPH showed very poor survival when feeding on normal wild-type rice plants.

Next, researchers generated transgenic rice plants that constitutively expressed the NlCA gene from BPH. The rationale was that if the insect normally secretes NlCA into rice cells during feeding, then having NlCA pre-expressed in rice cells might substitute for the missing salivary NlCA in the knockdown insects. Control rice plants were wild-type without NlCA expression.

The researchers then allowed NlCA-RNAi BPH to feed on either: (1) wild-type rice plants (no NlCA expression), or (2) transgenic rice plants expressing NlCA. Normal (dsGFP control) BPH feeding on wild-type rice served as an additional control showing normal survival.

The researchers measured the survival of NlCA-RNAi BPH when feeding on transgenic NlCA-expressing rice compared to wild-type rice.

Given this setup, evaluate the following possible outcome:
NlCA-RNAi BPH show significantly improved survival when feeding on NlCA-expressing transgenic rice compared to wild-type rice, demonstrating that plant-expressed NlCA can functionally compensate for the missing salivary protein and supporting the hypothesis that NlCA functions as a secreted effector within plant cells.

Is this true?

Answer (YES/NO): YES